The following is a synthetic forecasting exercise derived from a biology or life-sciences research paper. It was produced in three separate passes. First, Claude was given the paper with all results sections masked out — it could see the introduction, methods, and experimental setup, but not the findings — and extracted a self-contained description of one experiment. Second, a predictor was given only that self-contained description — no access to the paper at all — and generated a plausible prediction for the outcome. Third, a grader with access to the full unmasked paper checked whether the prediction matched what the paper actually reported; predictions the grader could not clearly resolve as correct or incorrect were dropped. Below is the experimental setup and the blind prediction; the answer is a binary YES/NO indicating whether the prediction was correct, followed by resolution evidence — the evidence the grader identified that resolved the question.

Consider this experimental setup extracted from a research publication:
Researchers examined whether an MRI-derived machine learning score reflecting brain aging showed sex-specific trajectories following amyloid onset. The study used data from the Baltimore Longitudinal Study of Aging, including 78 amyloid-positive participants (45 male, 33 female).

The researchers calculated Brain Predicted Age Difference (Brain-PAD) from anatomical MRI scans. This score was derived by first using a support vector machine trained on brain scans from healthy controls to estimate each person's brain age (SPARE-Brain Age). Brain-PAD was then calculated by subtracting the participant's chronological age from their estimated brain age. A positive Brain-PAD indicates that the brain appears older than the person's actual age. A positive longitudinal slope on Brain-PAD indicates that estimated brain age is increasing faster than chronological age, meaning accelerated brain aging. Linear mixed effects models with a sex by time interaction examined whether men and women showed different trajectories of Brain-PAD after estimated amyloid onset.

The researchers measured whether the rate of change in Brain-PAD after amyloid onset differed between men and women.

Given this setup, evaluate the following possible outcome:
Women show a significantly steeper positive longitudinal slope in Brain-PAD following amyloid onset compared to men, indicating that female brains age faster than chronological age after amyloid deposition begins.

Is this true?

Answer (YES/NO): NO